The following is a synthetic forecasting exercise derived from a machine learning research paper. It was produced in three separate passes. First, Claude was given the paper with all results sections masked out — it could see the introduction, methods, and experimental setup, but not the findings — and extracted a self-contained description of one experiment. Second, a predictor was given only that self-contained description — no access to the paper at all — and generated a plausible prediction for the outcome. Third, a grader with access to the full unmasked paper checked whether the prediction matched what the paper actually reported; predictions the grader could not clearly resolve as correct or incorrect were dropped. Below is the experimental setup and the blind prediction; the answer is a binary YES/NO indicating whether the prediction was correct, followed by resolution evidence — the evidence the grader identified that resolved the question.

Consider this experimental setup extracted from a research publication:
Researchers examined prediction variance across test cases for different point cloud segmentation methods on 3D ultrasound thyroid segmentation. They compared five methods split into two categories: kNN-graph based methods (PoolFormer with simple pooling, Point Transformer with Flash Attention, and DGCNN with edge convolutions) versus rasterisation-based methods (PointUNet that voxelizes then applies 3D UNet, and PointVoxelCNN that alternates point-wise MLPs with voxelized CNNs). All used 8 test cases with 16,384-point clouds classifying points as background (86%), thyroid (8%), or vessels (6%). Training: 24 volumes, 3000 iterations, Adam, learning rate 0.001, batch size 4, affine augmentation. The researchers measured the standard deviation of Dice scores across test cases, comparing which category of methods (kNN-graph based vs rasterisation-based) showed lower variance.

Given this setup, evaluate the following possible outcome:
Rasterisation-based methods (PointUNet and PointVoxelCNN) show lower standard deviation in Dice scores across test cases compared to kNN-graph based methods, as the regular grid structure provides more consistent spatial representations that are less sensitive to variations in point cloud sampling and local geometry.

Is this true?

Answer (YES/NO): YES